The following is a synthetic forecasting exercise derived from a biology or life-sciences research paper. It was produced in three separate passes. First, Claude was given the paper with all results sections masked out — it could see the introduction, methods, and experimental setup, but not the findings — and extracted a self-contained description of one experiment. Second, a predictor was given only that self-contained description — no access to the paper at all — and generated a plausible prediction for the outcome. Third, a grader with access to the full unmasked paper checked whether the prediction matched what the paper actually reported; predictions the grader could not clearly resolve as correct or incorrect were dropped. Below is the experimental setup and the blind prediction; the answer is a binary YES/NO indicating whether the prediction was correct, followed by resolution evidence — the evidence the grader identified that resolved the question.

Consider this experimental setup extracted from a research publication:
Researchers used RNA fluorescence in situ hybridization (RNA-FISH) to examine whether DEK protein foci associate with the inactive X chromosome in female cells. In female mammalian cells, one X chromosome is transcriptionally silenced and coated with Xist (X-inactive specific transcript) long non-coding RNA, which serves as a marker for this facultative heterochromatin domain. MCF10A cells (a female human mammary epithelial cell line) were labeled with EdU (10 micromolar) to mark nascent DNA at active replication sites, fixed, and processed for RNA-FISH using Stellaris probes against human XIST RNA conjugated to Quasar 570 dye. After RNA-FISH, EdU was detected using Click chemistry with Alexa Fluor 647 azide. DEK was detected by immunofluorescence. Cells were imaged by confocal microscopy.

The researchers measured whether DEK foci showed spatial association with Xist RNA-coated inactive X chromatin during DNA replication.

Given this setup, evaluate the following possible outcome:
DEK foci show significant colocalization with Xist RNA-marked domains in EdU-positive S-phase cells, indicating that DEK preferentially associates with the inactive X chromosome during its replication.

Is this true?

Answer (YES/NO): NO